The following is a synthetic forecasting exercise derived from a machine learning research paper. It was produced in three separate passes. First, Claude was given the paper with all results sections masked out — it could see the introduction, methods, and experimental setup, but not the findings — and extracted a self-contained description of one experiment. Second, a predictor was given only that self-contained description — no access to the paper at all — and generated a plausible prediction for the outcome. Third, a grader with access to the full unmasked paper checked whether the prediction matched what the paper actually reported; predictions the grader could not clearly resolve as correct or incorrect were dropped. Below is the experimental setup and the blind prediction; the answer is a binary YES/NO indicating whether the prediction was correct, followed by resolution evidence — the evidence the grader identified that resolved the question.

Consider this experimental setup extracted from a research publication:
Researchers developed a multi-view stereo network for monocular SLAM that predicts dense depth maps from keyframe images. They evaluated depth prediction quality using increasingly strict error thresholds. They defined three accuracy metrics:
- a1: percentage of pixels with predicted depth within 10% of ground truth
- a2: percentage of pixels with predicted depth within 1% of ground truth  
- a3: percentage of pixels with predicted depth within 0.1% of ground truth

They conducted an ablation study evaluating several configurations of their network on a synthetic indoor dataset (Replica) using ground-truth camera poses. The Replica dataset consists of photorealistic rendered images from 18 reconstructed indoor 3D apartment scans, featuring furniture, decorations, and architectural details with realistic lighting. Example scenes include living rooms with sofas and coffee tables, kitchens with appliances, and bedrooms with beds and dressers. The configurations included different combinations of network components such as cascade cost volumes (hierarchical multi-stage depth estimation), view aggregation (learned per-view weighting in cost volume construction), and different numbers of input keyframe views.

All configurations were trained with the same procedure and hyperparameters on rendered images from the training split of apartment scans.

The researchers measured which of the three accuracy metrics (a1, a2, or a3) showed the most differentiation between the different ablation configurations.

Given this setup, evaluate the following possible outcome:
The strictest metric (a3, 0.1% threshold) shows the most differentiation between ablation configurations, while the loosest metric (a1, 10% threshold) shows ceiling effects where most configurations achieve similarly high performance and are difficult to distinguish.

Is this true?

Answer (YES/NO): NO